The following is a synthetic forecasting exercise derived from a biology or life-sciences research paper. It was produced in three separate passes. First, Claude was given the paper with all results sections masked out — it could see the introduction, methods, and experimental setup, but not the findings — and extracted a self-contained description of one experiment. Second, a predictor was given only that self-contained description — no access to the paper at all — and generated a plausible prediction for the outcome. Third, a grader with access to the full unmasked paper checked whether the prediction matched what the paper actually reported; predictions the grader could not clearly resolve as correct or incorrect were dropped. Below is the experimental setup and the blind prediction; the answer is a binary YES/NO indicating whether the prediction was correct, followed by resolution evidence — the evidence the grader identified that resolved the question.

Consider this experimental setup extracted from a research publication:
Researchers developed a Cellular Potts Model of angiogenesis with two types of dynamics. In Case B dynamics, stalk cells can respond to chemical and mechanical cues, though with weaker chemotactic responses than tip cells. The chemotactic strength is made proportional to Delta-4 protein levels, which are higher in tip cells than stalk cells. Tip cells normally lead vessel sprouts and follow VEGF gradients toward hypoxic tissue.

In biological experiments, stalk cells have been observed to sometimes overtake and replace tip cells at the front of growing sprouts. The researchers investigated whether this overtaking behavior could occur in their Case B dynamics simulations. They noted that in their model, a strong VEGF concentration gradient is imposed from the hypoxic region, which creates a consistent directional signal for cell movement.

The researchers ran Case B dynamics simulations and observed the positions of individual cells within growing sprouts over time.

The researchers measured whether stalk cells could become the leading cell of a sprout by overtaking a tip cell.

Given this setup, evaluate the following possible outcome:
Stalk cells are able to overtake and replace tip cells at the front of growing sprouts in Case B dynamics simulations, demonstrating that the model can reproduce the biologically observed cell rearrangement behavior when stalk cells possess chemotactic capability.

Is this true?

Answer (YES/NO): YES